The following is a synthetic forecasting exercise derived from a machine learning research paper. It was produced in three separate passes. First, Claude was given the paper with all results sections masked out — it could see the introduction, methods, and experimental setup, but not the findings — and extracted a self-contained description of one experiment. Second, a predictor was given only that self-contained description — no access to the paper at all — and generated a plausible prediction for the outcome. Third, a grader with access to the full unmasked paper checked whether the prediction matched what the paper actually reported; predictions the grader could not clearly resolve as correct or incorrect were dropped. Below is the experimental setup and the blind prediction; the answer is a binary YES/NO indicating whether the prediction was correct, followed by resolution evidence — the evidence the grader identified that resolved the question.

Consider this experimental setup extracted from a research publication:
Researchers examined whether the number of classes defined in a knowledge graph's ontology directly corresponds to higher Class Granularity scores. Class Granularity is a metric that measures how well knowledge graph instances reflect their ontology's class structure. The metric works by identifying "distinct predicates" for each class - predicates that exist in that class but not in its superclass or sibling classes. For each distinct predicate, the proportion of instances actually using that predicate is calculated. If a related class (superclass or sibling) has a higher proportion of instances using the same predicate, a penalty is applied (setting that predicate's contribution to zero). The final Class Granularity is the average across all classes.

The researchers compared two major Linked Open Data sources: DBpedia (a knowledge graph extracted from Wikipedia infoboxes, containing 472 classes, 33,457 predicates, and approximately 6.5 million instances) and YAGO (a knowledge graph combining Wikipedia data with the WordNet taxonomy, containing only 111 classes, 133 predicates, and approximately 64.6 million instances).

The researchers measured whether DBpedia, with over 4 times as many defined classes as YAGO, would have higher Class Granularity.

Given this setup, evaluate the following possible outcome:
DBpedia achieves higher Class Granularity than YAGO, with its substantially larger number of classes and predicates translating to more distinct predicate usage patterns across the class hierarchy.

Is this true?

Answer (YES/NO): NO